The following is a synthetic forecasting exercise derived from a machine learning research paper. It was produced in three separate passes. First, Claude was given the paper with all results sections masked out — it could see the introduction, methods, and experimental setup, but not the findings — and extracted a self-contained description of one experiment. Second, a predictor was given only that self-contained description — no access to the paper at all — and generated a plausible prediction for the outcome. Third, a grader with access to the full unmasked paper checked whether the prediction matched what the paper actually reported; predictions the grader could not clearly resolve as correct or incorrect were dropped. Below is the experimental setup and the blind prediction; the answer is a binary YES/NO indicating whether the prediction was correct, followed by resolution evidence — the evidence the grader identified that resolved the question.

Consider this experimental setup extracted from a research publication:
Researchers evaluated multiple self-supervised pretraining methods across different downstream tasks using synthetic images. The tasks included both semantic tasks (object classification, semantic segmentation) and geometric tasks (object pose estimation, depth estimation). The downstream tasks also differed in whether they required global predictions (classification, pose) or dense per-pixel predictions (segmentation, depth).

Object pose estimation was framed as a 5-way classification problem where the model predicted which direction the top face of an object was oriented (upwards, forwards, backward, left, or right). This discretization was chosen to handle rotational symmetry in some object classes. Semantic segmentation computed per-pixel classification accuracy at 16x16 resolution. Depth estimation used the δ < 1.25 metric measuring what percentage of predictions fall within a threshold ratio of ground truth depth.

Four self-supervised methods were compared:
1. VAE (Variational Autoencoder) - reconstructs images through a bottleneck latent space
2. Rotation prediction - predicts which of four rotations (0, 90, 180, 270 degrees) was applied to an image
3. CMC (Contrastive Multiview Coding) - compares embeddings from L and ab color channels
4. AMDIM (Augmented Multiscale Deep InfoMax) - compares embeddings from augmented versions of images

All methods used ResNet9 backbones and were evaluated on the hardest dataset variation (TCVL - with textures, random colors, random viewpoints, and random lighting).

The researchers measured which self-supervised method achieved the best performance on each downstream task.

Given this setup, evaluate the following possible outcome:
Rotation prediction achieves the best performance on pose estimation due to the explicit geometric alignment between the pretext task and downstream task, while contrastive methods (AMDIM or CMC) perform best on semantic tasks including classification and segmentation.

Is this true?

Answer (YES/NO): NO